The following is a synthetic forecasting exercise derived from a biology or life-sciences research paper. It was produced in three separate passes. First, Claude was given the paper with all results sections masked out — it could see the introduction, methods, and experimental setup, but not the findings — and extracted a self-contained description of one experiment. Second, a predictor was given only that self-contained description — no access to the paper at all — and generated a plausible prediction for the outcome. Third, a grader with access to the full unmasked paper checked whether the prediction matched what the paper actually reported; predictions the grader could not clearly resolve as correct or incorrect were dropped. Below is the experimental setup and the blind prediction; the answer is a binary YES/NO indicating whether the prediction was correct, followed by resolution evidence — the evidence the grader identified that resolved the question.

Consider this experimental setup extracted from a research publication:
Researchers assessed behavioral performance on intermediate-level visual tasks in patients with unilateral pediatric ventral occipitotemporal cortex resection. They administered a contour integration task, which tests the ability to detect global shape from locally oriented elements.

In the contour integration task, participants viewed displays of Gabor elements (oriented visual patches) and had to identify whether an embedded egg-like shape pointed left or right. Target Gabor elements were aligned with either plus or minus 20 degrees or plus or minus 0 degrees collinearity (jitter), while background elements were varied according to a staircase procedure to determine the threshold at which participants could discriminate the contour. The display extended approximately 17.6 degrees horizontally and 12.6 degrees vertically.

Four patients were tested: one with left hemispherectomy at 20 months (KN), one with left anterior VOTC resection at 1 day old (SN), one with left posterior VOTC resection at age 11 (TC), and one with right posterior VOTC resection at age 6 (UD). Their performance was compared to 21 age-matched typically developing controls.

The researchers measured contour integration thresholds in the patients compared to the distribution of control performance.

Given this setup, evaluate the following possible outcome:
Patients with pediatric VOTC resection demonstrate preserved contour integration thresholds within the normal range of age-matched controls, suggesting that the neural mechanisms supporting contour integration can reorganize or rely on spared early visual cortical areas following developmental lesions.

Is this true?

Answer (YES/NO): NO